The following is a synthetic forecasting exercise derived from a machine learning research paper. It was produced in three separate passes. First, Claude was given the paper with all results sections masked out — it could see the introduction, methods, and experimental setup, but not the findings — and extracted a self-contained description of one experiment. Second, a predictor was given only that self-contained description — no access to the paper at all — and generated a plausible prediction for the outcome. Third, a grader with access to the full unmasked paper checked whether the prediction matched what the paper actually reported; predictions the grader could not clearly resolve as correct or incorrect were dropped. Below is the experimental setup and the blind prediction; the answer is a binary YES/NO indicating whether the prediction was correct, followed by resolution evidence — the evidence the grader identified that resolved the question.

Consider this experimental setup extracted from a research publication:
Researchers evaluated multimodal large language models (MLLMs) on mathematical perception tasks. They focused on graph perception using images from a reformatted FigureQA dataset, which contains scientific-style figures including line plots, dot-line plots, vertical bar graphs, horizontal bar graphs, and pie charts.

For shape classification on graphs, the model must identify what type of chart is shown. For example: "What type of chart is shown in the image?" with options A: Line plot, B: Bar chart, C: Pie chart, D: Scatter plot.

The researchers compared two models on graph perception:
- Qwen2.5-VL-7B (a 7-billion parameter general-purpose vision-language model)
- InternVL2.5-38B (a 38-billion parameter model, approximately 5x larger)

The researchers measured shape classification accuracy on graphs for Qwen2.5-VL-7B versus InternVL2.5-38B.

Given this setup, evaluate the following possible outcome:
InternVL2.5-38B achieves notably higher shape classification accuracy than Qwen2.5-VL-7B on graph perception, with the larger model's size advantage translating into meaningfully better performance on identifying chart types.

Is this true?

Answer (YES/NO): YES